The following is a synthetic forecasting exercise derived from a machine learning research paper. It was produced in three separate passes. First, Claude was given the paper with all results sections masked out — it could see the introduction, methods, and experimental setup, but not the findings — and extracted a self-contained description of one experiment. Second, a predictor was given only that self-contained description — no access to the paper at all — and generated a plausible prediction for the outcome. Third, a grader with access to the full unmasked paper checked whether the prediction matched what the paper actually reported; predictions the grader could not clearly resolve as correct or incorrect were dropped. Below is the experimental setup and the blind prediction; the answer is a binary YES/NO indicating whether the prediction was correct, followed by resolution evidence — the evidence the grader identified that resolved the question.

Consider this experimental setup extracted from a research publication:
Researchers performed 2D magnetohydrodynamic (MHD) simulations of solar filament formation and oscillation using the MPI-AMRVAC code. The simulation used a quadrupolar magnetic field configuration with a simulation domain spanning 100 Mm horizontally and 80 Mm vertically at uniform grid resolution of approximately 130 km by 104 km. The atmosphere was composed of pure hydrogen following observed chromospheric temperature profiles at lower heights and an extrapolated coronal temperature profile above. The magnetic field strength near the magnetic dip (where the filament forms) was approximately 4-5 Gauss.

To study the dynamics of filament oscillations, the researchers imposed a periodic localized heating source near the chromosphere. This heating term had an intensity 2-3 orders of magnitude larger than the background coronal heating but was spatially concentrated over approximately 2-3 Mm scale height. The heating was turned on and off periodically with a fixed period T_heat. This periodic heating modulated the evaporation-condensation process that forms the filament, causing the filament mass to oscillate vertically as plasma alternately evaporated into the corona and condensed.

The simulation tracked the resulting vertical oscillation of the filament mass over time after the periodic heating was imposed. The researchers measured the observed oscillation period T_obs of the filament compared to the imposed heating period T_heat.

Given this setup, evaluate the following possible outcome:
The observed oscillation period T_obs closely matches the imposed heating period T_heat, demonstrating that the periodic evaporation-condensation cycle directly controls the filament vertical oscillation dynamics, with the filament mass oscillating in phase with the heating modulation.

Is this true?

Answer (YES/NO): NO